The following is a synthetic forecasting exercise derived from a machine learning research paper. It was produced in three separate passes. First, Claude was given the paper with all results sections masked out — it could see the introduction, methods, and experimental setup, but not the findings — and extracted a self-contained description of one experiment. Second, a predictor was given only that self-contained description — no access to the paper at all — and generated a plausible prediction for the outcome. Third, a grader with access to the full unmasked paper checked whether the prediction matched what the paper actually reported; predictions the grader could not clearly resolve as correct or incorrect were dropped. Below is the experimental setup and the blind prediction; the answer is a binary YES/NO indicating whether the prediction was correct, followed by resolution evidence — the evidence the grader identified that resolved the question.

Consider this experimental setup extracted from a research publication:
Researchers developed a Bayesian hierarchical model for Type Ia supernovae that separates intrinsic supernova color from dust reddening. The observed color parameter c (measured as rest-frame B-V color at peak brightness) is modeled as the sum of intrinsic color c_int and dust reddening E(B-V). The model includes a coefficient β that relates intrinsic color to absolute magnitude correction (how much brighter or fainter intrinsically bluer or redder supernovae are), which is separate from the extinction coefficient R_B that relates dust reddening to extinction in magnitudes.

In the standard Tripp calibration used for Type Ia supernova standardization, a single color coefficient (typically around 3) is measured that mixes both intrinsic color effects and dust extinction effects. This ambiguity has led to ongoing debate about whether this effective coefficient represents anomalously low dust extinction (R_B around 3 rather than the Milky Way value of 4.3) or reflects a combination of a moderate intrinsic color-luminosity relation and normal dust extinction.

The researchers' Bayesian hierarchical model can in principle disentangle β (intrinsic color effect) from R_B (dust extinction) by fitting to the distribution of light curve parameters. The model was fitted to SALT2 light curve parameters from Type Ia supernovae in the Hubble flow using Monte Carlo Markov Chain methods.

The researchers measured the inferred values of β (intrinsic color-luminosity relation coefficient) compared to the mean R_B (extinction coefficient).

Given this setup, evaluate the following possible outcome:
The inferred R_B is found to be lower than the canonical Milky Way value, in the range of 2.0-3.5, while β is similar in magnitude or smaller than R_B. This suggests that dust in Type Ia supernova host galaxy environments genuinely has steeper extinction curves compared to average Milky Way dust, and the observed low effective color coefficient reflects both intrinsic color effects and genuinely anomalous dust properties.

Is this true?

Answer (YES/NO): NO